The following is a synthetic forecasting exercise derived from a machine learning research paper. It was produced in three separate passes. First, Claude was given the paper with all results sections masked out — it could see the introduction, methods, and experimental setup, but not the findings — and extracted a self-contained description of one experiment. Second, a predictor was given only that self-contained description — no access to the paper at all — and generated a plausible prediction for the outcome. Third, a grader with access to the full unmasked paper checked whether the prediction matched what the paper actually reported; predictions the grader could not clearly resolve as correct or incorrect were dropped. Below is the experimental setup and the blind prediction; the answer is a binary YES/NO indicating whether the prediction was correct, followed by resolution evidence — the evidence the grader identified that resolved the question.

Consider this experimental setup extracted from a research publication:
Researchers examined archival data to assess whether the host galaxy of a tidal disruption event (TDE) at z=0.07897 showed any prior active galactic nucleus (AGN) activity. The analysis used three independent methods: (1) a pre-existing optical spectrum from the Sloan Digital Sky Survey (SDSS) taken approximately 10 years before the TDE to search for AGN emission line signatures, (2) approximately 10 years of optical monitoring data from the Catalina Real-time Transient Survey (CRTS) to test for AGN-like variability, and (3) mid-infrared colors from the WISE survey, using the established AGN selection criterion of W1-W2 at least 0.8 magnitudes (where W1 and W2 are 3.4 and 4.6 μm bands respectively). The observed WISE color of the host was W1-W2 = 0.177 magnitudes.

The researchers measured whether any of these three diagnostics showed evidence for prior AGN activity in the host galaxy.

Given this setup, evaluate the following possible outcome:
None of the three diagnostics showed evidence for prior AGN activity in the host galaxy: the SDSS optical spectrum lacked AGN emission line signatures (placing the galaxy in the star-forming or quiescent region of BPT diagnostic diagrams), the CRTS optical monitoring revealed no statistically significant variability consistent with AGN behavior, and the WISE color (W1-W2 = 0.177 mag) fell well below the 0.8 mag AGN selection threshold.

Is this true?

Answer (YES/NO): YES